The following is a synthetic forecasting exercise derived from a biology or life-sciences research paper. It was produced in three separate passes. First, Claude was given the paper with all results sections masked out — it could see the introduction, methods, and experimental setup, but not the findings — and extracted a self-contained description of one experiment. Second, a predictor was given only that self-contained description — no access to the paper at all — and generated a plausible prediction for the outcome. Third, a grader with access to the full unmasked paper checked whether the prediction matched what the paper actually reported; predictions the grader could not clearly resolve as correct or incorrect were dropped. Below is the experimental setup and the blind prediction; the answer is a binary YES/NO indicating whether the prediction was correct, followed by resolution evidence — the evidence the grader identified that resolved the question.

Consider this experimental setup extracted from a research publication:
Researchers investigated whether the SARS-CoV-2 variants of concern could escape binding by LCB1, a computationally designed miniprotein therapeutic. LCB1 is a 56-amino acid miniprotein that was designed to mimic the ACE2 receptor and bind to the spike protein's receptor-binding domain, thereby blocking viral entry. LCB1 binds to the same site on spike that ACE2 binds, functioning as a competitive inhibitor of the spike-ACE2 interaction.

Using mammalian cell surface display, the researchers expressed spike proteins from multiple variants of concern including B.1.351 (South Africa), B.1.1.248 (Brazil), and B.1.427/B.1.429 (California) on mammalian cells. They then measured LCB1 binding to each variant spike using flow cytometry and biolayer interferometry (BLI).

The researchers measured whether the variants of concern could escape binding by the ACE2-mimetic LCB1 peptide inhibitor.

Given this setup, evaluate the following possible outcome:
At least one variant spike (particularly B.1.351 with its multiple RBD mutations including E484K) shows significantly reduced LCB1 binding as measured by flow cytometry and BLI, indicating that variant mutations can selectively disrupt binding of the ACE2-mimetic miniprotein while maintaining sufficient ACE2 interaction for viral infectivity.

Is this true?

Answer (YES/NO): YES